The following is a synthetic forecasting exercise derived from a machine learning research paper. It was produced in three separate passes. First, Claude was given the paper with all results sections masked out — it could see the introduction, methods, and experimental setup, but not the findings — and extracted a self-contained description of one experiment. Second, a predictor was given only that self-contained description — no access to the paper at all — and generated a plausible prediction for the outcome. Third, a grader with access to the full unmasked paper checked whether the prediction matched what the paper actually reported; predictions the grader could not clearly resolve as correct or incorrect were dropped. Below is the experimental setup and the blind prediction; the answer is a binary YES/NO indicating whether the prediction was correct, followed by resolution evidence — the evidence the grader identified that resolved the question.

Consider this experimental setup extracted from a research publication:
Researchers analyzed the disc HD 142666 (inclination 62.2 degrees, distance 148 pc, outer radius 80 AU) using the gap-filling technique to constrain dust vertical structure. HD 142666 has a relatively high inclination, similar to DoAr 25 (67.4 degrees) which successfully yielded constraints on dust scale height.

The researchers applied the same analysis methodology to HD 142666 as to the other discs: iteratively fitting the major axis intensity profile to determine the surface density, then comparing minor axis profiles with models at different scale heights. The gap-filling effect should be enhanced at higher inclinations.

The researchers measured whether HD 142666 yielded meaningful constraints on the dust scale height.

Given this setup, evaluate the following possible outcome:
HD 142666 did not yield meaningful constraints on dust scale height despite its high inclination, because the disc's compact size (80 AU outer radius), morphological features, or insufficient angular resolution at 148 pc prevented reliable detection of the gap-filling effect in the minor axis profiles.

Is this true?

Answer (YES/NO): YES